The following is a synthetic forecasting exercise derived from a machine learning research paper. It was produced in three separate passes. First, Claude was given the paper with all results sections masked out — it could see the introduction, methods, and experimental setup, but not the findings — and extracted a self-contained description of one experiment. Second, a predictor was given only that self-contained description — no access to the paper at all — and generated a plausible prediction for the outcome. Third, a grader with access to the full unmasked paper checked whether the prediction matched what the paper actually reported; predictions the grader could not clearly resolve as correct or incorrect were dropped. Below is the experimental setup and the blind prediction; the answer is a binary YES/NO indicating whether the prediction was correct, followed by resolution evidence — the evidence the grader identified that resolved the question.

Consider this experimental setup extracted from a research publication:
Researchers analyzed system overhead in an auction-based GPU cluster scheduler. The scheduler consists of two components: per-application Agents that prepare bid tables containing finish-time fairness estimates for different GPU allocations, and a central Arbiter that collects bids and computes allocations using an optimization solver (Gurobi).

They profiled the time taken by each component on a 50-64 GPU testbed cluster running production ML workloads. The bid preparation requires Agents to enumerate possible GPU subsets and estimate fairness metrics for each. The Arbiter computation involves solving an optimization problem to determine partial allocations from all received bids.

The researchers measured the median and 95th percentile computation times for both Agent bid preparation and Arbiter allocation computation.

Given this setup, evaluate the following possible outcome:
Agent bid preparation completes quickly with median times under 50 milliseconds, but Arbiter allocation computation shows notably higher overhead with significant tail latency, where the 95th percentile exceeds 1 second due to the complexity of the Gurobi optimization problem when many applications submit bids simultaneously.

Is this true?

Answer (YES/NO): YES